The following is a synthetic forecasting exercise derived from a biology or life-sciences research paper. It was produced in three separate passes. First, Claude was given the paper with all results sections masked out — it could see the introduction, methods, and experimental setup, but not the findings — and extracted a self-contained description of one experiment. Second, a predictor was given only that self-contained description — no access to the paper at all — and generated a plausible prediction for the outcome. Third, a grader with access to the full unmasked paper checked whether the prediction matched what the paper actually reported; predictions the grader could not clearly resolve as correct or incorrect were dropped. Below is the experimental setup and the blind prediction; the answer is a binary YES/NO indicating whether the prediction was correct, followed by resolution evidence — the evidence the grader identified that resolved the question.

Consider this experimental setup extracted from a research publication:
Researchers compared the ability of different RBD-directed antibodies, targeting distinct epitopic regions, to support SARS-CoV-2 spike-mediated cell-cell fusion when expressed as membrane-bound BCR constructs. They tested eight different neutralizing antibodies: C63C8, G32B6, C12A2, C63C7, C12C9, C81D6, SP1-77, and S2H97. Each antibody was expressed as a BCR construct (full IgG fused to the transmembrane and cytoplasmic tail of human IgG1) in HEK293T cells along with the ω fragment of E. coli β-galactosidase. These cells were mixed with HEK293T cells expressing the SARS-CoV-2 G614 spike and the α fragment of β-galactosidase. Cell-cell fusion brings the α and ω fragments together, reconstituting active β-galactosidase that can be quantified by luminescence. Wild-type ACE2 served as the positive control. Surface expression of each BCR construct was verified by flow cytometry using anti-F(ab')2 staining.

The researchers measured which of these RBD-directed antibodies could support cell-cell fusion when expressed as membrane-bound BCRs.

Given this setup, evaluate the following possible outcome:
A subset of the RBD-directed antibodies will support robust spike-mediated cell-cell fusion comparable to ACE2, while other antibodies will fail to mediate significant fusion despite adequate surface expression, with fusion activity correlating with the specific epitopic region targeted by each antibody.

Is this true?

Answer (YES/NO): NO